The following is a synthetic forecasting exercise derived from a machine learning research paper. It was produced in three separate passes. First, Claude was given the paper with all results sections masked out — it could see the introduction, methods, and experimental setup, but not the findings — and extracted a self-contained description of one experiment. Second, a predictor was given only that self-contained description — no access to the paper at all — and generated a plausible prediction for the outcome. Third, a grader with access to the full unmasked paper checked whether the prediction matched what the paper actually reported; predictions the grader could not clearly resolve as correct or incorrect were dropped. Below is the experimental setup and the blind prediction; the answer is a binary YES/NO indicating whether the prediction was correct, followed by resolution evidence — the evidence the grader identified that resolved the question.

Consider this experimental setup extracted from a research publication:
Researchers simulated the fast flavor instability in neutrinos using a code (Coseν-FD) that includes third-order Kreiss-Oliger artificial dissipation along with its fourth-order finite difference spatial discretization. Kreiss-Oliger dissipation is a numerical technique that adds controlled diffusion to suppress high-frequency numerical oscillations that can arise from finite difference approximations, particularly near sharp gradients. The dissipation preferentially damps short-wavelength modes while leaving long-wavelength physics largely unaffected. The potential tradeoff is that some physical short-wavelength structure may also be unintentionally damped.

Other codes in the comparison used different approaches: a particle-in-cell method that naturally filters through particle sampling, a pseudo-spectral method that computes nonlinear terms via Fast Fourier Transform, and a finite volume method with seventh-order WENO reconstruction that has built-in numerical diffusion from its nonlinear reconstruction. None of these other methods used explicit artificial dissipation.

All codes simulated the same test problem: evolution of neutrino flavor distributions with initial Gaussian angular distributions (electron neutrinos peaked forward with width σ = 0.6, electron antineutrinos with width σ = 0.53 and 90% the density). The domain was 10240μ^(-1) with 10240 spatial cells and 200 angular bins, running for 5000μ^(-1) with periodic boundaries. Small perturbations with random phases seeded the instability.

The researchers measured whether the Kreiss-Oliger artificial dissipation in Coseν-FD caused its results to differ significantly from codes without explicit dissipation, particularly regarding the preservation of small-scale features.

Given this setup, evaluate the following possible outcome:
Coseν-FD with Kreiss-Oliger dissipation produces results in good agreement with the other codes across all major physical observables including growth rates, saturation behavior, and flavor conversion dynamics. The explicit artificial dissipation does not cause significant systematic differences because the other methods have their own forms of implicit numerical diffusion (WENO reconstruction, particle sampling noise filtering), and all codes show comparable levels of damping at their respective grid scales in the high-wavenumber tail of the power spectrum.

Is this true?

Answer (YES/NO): YES